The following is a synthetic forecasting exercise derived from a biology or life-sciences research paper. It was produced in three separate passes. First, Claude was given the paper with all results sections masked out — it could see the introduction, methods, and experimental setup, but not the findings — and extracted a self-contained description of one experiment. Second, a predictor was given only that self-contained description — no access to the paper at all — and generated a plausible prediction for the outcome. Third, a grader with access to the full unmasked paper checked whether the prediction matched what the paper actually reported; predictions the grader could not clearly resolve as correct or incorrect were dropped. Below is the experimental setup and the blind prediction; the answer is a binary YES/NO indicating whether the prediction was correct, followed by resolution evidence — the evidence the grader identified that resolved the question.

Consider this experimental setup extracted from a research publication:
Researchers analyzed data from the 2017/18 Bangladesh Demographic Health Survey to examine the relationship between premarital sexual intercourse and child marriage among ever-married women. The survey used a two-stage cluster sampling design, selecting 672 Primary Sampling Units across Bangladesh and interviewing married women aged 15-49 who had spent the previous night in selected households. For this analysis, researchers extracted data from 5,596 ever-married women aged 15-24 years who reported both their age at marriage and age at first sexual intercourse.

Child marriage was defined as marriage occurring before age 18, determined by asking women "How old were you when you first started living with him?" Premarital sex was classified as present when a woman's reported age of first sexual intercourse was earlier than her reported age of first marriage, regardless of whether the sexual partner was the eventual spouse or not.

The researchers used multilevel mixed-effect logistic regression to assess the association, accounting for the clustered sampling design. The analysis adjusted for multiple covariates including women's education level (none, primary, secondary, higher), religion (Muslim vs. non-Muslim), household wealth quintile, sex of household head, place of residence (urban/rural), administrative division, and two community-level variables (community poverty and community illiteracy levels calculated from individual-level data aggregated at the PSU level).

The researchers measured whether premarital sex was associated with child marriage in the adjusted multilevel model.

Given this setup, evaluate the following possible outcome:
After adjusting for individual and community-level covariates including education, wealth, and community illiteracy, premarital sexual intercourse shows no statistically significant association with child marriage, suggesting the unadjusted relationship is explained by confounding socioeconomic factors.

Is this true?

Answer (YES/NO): NO